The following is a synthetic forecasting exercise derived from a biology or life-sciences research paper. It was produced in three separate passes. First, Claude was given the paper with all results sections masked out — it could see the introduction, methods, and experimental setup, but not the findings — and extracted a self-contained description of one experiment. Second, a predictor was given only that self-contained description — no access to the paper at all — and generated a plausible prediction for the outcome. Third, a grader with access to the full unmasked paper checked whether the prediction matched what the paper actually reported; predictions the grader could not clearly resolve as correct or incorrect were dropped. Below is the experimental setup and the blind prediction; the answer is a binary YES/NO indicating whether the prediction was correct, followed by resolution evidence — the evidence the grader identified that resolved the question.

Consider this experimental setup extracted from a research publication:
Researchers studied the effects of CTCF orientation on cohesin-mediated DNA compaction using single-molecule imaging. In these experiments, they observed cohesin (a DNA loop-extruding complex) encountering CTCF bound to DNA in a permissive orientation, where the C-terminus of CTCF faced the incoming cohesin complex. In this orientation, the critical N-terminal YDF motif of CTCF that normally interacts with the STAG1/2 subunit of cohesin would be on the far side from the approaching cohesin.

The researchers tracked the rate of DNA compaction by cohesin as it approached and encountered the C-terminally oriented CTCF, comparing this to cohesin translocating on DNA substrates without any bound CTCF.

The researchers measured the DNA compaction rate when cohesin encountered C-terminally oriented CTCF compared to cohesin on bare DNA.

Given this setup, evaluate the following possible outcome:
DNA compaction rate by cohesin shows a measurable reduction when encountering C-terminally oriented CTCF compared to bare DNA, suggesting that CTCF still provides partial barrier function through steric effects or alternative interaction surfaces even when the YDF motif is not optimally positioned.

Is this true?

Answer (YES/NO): NO